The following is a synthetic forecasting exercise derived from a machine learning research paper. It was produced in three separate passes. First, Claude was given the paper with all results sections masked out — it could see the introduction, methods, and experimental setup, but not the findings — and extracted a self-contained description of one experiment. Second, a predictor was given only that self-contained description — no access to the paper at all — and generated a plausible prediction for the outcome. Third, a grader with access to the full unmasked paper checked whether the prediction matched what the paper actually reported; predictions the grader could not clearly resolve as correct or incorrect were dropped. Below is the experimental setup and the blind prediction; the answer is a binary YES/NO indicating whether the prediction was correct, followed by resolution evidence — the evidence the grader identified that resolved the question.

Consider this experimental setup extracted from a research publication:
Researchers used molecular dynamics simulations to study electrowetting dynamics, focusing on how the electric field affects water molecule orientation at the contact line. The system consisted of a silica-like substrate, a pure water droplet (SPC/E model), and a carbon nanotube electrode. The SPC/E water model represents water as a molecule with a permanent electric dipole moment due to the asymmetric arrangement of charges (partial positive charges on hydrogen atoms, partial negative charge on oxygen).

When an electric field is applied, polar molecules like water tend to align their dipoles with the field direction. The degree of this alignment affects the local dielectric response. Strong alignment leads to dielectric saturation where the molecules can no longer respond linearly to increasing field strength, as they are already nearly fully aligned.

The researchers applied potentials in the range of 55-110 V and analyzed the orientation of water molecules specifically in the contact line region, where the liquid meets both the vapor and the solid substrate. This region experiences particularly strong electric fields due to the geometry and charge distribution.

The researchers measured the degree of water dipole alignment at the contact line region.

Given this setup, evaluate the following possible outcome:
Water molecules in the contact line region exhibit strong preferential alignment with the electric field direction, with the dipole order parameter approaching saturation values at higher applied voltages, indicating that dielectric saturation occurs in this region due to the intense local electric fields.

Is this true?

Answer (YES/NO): YES